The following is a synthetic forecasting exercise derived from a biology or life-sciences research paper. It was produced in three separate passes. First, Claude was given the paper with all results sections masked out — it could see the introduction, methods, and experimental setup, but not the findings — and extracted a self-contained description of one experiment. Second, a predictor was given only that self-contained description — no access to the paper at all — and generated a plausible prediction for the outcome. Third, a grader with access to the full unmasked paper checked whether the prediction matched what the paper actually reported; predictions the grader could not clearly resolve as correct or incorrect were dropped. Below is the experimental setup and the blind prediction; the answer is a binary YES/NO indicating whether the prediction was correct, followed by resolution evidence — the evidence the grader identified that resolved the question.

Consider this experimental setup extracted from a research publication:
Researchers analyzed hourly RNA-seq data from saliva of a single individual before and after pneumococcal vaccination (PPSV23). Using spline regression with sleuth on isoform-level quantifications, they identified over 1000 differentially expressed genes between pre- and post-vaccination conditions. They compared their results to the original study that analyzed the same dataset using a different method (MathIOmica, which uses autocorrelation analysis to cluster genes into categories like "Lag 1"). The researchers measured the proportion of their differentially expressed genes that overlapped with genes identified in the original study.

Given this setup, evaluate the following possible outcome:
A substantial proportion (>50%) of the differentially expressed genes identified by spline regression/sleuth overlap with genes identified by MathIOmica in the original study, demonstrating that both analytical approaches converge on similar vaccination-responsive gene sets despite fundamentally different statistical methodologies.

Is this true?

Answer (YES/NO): NO